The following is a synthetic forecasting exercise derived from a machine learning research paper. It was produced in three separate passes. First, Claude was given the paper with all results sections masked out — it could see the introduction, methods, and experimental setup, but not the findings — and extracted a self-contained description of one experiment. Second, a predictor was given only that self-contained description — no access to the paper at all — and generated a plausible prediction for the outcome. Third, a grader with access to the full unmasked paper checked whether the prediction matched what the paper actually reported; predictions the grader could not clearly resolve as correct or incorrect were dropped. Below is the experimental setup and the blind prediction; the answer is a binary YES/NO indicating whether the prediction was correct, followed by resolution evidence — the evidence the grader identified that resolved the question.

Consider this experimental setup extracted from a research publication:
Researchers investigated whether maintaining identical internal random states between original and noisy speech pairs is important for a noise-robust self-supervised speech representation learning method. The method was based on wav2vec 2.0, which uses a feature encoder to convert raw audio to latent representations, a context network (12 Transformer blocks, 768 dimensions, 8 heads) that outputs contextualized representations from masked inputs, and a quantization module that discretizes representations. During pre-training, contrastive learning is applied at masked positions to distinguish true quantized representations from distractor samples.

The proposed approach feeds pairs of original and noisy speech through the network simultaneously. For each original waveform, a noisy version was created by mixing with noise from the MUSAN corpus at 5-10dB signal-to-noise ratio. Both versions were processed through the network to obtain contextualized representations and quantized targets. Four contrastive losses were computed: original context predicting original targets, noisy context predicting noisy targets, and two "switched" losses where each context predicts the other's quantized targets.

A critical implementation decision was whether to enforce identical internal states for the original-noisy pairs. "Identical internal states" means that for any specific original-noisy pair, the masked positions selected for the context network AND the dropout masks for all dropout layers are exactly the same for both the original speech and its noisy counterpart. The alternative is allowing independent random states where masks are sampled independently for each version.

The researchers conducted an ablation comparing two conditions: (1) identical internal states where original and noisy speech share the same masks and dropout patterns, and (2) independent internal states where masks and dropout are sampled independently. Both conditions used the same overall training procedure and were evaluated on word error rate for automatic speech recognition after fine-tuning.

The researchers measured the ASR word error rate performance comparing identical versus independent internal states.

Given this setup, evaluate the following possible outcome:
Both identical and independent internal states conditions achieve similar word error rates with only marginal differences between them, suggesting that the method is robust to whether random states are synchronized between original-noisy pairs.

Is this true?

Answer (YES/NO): NO